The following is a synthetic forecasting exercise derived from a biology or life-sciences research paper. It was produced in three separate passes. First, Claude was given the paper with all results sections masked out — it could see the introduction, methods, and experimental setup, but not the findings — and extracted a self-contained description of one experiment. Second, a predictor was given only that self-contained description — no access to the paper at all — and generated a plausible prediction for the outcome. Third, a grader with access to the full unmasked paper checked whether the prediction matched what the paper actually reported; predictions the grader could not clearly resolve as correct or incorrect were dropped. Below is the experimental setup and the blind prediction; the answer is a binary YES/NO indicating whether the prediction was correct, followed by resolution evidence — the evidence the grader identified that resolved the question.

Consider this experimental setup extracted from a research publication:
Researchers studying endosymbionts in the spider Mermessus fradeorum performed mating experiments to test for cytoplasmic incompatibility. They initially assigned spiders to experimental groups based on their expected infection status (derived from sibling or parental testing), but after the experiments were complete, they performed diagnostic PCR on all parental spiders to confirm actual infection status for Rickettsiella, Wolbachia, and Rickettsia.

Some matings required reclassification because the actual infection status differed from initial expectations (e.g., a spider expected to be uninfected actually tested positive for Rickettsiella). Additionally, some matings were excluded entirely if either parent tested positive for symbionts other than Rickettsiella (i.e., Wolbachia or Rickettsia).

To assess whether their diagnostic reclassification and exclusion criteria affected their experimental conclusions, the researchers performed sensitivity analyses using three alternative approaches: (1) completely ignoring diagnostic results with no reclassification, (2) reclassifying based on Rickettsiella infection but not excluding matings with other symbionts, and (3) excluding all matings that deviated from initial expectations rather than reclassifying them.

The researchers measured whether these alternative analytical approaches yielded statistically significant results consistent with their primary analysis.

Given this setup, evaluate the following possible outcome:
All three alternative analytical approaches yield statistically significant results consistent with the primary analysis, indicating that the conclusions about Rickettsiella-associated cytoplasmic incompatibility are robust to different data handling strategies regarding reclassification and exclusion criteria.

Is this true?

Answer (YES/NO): YES